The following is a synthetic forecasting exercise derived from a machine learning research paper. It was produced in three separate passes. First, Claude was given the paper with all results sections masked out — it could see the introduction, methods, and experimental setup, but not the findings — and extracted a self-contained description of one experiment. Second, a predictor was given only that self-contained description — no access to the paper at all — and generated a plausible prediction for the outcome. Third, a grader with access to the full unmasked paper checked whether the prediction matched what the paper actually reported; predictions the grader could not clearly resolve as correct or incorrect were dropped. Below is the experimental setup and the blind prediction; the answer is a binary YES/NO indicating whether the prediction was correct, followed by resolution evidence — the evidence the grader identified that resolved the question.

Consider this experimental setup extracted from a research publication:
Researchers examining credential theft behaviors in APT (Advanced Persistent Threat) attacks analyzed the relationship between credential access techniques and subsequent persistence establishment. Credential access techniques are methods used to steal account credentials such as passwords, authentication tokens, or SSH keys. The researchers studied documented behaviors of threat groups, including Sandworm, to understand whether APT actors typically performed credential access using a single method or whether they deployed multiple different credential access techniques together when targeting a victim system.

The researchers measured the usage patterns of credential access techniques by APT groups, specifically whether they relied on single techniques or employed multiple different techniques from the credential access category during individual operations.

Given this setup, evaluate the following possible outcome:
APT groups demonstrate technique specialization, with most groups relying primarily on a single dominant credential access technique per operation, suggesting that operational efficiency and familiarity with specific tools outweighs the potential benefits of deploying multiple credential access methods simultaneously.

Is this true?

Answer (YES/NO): NO